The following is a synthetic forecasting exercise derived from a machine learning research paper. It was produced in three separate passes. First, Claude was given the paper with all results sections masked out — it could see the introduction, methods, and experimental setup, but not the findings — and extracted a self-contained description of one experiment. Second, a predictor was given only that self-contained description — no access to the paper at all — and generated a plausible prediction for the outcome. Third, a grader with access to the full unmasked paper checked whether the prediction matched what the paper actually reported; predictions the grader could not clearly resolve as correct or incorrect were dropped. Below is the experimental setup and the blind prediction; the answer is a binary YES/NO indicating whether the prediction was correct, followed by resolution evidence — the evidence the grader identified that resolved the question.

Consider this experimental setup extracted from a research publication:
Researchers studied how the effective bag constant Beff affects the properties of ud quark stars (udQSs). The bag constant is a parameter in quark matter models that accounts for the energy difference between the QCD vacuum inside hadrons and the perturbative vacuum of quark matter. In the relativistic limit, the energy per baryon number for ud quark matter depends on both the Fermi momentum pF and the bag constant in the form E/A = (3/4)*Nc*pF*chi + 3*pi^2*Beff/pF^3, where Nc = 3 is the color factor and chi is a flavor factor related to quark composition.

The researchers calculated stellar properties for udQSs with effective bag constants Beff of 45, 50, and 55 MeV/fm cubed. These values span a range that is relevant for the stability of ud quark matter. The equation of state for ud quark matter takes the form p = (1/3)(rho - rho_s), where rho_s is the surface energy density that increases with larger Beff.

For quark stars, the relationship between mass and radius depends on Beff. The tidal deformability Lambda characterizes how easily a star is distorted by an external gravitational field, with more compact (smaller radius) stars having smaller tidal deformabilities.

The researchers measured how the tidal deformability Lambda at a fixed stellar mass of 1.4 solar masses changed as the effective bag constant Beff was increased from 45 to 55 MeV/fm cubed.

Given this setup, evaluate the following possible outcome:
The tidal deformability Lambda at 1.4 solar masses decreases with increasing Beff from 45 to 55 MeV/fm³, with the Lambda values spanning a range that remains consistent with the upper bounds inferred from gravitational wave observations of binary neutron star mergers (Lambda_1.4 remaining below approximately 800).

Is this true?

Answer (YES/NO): NO